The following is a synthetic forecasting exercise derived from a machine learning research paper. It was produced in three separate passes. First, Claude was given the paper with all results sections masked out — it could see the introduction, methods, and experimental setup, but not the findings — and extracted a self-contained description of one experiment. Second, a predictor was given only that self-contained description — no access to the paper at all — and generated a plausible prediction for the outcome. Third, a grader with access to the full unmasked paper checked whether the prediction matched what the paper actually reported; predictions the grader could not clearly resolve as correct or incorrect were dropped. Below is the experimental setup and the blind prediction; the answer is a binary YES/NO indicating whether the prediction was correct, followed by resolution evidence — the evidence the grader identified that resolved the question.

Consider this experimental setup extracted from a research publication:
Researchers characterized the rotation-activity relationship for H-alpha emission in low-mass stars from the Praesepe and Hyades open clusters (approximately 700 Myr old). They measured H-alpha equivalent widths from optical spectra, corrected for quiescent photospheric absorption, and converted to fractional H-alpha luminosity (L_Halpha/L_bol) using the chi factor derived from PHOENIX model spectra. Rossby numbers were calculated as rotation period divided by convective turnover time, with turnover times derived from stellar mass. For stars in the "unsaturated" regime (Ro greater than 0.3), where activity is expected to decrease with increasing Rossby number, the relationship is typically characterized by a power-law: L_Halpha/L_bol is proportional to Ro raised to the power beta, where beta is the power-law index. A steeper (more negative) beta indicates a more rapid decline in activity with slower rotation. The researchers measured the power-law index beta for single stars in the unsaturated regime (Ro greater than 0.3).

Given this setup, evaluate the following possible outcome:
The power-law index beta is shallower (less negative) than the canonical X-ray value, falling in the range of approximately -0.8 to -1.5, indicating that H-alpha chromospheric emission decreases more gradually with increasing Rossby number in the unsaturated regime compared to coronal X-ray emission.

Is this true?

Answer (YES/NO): NO